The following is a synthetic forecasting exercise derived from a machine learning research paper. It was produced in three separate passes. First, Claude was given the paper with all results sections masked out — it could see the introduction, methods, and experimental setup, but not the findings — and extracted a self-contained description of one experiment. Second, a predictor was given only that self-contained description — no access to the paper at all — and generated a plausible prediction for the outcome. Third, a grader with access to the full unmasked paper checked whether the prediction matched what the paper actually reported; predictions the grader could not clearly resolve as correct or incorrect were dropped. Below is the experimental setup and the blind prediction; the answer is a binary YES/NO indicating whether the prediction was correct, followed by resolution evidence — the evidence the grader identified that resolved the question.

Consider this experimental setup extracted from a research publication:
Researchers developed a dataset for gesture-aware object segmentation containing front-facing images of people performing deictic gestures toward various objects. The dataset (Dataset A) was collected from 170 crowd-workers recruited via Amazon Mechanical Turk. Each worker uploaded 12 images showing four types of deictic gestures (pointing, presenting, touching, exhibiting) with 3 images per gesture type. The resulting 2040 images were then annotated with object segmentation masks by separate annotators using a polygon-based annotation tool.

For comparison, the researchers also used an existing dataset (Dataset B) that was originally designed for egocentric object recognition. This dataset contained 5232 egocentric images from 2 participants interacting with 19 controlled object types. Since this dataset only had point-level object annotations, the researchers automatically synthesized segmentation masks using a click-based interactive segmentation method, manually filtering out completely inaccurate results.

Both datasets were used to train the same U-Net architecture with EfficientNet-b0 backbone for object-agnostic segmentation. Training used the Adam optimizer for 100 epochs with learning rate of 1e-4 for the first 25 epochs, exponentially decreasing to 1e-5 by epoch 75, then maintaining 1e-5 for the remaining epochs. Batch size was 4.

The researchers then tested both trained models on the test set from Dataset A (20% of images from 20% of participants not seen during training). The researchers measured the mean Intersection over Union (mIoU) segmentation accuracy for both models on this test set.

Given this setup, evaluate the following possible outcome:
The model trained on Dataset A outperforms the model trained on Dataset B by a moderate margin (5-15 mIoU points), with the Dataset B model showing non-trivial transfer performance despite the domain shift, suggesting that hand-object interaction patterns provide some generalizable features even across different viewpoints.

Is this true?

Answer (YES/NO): NO